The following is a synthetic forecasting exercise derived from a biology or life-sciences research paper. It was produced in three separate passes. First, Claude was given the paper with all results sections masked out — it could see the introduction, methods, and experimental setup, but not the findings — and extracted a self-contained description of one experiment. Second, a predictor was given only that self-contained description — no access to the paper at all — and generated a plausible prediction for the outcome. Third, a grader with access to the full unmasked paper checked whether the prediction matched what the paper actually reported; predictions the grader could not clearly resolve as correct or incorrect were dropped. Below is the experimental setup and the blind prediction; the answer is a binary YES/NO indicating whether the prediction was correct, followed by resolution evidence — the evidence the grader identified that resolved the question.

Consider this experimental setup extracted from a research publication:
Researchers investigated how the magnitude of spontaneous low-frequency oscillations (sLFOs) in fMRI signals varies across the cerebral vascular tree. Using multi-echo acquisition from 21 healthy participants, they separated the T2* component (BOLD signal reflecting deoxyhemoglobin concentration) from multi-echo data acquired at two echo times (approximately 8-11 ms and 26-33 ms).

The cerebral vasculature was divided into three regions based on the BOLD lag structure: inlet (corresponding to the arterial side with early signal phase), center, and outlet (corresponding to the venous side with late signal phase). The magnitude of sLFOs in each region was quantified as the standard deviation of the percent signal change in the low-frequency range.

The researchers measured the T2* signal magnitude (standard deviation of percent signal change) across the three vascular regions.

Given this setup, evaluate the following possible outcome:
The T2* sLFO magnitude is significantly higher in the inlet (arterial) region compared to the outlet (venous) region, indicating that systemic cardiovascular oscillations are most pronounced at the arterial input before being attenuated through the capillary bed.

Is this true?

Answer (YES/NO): YES